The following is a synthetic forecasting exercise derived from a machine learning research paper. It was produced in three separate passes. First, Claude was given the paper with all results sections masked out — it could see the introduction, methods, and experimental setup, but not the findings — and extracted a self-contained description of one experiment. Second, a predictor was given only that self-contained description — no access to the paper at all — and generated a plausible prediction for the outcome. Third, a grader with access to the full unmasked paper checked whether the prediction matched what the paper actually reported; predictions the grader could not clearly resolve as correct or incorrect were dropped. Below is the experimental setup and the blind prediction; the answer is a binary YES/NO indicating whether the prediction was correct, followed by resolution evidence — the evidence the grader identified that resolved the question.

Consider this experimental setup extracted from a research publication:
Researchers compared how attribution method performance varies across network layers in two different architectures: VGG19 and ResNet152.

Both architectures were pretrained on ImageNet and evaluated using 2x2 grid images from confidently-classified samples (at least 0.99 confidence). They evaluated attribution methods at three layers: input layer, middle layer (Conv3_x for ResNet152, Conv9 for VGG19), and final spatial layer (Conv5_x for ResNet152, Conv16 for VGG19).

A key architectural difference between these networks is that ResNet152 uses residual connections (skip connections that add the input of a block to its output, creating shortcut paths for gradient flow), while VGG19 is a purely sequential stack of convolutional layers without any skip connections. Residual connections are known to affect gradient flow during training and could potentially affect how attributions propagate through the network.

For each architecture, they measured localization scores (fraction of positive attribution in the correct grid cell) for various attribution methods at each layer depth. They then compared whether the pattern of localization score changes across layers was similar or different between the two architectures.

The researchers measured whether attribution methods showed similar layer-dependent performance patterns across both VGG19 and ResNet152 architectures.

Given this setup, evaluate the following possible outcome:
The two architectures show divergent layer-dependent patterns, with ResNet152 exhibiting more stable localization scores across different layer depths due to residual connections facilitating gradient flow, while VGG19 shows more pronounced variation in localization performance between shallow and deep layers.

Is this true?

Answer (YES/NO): NO